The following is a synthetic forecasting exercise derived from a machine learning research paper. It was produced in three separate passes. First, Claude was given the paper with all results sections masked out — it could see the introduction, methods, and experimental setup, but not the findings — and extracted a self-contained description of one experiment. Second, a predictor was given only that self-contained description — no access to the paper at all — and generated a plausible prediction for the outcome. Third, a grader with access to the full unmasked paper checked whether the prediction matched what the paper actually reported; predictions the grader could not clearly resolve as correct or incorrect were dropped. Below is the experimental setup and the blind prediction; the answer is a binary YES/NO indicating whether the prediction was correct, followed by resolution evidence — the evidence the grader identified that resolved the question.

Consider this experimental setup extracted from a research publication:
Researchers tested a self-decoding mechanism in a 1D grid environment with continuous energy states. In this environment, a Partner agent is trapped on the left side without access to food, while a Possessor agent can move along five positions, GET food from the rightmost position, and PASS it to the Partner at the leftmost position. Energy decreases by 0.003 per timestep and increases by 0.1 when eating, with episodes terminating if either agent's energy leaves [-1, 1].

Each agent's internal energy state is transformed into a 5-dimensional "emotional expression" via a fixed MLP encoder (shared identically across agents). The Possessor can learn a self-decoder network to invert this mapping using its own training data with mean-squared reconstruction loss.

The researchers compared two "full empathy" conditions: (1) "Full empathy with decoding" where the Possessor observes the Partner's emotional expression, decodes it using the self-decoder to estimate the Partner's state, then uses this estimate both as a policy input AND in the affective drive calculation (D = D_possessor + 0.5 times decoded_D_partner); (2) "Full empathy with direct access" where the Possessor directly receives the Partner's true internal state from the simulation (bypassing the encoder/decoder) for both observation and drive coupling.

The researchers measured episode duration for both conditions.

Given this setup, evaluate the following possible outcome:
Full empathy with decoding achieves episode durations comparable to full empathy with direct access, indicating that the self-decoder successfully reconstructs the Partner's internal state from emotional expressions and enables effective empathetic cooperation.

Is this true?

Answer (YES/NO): YES